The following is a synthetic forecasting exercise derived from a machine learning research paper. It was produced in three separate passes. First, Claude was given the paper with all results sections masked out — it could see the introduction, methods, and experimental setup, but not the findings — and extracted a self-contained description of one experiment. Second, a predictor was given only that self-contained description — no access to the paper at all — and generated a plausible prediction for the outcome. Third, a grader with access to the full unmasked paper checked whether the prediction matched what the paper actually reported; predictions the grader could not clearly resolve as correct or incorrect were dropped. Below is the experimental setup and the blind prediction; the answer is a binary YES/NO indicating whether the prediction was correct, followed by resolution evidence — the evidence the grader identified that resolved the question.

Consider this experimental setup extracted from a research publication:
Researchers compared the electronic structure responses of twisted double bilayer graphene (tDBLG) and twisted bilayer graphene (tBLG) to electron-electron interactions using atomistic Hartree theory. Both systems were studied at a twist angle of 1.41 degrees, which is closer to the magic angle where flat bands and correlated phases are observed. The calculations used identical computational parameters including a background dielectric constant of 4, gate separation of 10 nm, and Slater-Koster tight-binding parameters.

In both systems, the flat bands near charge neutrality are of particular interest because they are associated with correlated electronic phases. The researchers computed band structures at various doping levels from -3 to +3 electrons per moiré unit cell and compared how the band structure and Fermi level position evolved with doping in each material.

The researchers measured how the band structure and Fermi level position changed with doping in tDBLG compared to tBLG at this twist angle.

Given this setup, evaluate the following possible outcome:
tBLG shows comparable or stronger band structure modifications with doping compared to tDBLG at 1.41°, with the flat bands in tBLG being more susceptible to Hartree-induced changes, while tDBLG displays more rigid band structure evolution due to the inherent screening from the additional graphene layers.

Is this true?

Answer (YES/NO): NO